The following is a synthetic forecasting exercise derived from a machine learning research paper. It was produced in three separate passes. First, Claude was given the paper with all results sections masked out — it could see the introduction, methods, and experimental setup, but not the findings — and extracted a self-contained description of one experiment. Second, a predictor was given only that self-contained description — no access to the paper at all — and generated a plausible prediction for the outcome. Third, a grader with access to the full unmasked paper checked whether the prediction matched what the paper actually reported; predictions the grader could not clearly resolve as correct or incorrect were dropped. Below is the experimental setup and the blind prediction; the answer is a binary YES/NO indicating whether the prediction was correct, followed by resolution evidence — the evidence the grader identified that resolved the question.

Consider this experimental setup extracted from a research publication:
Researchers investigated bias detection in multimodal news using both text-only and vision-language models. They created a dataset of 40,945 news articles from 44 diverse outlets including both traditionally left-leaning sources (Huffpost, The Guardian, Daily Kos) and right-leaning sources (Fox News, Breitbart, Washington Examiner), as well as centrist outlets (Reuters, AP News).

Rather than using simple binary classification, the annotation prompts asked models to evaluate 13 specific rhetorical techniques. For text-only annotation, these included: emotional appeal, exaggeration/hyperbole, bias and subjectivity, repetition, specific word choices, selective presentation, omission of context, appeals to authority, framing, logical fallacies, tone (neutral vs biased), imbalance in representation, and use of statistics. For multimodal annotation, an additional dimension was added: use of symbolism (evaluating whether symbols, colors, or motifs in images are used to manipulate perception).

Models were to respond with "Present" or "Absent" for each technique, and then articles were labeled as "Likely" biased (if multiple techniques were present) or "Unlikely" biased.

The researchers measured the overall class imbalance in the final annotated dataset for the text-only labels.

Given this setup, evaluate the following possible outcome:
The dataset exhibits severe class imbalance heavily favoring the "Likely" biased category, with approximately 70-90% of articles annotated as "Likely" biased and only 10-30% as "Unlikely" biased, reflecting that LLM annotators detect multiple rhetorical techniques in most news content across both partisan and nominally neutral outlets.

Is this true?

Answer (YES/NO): NO